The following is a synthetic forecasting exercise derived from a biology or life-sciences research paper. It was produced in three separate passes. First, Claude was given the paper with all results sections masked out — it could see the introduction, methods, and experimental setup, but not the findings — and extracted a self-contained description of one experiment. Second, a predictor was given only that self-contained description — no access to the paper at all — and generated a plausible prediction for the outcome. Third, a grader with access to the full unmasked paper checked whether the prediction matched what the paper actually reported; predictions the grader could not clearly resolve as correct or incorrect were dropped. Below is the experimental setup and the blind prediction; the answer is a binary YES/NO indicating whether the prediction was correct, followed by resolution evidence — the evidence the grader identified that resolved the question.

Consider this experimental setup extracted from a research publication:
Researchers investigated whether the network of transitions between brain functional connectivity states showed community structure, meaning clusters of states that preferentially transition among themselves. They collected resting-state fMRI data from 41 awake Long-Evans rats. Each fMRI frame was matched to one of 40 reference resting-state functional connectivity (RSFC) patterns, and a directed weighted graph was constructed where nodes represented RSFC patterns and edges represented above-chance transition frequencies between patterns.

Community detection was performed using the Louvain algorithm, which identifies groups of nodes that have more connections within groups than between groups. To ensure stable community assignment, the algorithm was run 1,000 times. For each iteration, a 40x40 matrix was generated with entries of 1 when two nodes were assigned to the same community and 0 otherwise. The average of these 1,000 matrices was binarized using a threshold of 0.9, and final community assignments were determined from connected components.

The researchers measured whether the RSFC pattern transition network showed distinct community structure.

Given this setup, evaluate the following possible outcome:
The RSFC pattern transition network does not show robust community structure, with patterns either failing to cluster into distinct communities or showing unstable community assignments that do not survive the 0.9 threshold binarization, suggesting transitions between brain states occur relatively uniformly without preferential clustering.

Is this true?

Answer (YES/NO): NO